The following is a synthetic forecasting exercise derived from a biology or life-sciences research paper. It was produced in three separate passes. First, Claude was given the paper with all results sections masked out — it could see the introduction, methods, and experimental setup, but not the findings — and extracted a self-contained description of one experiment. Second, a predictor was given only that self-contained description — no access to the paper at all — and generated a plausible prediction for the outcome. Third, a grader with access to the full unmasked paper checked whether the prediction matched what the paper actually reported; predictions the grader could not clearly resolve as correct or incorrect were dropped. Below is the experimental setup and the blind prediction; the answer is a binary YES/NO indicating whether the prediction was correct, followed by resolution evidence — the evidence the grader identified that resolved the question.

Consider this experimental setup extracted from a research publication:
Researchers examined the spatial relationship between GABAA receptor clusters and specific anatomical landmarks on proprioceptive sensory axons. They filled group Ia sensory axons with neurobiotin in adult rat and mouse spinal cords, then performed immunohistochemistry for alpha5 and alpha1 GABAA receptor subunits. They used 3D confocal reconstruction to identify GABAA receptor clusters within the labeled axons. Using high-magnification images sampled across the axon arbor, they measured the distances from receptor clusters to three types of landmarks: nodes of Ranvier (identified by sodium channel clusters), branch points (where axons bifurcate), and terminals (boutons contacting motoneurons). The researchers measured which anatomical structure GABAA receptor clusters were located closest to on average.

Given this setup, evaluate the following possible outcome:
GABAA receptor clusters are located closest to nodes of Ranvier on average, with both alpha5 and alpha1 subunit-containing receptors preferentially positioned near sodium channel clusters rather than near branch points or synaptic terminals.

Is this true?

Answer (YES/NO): NO